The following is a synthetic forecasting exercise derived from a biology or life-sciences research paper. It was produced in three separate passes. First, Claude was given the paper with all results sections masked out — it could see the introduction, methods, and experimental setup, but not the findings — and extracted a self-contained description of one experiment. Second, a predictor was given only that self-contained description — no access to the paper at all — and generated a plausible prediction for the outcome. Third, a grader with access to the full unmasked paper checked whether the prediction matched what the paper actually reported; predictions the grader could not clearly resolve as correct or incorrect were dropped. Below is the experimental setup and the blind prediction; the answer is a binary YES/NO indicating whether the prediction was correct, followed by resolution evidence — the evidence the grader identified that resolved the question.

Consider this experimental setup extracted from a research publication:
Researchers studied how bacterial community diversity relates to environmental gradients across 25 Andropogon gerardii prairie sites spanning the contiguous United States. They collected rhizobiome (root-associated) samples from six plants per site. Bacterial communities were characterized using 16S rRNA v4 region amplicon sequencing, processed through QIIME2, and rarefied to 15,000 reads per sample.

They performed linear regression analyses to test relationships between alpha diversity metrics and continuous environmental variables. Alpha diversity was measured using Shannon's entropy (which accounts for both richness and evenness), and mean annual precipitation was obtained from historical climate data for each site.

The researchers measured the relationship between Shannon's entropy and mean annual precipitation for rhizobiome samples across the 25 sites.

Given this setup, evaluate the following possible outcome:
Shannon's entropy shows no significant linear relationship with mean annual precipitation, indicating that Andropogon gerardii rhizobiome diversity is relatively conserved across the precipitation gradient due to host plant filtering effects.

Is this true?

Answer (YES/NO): NO